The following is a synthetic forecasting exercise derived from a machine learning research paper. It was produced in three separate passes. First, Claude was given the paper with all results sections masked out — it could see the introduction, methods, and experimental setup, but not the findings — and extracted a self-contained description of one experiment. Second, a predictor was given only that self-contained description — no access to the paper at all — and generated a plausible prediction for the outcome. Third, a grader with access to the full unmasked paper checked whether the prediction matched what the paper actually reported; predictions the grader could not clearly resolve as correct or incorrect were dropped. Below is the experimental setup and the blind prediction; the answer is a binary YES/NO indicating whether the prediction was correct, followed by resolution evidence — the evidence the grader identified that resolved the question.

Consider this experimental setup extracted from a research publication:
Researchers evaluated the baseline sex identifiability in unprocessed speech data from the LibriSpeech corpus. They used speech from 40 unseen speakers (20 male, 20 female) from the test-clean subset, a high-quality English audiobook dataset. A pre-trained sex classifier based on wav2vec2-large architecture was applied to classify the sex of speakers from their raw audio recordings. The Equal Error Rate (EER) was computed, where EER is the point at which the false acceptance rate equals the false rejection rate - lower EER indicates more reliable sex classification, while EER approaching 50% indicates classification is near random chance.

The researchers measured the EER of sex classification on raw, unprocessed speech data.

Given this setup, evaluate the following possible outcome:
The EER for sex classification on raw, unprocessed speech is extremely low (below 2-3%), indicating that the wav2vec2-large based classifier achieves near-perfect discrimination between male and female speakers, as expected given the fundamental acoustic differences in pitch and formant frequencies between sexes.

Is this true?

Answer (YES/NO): NO